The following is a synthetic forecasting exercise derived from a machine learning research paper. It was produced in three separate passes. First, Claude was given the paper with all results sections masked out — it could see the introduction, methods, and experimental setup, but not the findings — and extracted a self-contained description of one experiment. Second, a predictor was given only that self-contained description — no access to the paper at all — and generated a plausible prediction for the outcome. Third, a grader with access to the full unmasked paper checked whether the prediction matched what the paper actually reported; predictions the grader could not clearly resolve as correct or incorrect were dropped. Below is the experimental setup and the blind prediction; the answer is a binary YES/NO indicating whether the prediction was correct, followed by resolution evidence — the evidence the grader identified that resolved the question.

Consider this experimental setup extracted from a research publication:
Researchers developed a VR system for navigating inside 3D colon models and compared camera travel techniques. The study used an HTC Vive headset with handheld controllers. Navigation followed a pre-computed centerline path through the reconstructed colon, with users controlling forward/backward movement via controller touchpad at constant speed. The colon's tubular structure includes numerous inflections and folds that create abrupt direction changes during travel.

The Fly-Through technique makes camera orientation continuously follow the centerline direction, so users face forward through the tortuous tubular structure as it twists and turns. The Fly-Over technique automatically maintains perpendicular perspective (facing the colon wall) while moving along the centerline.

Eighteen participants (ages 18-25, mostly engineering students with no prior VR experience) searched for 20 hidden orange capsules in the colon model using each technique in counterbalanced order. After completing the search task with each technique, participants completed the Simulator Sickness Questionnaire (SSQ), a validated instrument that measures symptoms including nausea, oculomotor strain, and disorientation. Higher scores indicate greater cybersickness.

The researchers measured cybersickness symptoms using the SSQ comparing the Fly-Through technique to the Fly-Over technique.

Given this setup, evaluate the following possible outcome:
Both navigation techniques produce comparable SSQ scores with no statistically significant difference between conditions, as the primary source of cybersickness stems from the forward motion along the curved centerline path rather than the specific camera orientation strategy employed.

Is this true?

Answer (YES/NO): YES